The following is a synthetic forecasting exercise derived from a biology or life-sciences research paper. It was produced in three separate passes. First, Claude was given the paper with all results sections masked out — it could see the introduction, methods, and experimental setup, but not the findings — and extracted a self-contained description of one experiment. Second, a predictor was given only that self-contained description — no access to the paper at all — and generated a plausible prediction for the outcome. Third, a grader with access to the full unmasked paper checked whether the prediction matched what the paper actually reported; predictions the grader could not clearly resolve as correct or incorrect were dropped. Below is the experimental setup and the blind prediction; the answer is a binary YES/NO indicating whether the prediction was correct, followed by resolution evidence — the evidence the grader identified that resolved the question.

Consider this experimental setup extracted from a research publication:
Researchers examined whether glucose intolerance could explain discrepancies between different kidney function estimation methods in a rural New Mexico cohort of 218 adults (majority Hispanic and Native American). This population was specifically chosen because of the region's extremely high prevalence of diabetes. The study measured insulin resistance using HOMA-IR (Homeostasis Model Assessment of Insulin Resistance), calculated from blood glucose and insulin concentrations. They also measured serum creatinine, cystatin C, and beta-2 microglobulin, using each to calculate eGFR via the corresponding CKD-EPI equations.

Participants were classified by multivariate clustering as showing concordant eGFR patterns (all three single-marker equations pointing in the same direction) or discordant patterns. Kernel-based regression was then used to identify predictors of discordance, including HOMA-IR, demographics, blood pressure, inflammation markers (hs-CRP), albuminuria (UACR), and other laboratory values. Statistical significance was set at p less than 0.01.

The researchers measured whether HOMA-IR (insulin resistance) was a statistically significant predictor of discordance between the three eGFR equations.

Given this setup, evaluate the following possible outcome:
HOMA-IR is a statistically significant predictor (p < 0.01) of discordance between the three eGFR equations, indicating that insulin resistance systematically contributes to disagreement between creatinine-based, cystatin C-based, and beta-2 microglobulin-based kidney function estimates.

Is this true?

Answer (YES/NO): NO